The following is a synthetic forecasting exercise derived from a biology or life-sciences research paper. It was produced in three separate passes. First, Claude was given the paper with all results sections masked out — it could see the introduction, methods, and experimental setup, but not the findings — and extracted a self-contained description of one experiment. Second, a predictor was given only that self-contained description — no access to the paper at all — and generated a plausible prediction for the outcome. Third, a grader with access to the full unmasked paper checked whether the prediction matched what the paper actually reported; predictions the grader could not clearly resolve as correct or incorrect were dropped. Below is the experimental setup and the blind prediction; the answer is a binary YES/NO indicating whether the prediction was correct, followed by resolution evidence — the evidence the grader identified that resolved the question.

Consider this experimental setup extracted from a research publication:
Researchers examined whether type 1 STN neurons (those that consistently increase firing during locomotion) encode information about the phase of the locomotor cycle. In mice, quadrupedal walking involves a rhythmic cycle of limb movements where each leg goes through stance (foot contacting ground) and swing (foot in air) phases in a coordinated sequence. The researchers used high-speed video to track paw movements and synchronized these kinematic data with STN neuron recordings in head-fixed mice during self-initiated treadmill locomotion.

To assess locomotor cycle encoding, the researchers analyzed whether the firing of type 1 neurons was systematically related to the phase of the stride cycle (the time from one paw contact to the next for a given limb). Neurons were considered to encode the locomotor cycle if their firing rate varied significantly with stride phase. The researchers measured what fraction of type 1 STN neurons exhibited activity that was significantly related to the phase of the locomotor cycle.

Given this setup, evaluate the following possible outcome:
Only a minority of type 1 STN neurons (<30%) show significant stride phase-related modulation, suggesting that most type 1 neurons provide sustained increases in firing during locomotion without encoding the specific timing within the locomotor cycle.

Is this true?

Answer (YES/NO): NO